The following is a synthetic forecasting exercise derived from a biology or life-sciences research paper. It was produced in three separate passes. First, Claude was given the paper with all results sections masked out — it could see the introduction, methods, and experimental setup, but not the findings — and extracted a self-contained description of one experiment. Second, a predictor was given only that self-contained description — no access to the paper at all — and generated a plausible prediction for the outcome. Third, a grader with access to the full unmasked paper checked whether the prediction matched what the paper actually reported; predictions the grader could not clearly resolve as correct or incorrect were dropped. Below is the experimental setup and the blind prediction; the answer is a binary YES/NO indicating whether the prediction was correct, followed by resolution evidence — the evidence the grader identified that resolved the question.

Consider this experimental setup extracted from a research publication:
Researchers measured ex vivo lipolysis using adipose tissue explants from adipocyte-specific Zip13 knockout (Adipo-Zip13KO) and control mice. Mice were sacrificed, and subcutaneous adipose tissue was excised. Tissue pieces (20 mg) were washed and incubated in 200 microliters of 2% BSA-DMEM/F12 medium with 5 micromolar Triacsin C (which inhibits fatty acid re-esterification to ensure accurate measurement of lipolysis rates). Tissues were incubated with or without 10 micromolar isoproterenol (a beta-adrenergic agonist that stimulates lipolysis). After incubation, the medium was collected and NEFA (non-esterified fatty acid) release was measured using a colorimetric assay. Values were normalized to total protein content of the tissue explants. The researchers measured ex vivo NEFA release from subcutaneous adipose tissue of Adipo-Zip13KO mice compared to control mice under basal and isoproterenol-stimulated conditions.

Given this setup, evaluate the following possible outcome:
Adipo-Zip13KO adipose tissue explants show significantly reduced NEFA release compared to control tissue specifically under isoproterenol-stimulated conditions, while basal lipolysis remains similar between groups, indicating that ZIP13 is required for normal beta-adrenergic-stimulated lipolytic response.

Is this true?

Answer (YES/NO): NO